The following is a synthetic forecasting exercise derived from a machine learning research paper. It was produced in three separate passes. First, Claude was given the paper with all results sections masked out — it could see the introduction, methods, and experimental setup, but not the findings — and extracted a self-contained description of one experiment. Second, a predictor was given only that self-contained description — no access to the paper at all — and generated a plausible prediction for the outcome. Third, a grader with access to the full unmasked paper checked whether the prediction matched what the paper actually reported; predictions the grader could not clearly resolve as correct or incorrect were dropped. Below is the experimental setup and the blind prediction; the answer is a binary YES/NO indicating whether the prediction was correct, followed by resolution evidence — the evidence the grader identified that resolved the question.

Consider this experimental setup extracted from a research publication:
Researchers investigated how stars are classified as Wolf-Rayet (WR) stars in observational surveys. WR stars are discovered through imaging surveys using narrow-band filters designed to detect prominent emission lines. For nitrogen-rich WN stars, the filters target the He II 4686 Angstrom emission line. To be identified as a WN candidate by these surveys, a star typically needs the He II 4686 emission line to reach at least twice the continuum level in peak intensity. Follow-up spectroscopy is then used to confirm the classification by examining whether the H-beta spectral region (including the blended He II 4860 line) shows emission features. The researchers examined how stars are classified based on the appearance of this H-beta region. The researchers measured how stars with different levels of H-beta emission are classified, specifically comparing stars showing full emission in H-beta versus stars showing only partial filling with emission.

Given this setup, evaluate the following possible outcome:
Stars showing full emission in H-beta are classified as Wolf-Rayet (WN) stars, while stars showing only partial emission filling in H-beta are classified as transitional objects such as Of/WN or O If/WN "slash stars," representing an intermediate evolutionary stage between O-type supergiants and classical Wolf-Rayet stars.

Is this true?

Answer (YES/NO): NO